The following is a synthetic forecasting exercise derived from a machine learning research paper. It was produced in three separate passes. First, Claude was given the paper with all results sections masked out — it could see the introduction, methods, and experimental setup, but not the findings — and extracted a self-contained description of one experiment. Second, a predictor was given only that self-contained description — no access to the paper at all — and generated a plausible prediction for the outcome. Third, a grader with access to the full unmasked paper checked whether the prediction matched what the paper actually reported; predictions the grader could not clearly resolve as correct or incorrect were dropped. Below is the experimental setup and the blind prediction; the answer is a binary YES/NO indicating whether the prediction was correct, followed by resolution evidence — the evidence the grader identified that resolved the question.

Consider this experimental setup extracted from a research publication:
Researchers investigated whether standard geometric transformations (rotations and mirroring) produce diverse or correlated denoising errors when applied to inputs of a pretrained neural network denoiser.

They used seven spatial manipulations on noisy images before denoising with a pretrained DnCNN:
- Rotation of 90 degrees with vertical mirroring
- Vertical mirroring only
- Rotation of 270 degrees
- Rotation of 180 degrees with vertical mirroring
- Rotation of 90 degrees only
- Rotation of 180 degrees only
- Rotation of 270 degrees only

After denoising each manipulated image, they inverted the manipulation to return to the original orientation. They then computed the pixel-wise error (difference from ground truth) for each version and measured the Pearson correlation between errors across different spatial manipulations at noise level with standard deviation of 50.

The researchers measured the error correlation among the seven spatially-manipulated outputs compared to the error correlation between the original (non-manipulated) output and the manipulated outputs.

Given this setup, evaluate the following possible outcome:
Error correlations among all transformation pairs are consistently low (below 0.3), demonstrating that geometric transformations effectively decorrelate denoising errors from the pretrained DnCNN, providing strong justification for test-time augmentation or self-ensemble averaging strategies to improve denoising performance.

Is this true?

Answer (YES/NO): NO